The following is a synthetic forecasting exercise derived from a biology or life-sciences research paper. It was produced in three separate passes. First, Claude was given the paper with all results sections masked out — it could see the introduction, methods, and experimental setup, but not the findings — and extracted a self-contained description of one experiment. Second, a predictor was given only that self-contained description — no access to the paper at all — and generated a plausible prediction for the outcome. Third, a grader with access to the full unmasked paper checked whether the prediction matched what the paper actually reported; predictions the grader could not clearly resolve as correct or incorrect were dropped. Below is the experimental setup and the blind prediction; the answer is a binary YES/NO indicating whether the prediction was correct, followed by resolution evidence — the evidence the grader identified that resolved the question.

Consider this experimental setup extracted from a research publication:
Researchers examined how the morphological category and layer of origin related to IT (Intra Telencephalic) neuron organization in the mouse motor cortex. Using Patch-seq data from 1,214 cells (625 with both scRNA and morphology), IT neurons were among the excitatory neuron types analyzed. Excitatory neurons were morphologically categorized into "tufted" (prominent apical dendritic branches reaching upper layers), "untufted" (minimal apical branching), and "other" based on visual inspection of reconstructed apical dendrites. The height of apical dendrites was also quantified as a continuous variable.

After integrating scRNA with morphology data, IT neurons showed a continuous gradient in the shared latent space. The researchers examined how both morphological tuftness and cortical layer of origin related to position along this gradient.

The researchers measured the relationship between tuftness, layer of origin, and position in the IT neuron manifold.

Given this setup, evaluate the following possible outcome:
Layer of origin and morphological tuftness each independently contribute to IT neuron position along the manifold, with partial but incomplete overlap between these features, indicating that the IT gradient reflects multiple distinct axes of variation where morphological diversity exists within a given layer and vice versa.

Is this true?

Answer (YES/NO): NO